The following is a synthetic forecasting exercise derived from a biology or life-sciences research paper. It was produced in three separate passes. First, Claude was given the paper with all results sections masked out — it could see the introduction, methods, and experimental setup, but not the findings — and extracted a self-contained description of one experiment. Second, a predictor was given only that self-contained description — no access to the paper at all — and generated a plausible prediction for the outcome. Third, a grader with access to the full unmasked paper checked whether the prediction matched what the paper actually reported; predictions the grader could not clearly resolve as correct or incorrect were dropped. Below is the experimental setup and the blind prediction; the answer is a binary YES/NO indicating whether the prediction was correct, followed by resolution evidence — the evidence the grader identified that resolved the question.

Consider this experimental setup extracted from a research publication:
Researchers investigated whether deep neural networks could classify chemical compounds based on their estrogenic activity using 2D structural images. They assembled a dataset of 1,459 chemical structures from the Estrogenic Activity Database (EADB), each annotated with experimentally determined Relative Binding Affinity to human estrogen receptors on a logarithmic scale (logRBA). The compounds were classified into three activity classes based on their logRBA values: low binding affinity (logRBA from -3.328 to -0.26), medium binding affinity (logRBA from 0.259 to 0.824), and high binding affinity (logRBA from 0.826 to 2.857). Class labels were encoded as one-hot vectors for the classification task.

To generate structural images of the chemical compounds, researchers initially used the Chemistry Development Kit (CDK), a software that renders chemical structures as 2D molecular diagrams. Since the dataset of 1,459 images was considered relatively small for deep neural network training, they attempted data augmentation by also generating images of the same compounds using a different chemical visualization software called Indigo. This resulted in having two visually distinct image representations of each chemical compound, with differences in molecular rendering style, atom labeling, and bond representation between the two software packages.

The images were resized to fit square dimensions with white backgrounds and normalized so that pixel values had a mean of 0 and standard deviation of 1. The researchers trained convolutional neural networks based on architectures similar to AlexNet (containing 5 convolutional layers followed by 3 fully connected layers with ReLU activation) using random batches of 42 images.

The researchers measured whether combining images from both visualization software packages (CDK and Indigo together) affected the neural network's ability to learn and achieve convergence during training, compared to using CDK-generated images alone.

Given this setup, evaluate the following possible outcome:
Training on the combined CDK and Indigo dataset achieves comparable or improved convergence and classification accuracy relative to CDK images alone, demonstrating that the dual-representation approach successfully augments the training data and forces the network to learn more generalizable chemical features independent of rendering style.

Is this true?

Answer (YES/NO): NO